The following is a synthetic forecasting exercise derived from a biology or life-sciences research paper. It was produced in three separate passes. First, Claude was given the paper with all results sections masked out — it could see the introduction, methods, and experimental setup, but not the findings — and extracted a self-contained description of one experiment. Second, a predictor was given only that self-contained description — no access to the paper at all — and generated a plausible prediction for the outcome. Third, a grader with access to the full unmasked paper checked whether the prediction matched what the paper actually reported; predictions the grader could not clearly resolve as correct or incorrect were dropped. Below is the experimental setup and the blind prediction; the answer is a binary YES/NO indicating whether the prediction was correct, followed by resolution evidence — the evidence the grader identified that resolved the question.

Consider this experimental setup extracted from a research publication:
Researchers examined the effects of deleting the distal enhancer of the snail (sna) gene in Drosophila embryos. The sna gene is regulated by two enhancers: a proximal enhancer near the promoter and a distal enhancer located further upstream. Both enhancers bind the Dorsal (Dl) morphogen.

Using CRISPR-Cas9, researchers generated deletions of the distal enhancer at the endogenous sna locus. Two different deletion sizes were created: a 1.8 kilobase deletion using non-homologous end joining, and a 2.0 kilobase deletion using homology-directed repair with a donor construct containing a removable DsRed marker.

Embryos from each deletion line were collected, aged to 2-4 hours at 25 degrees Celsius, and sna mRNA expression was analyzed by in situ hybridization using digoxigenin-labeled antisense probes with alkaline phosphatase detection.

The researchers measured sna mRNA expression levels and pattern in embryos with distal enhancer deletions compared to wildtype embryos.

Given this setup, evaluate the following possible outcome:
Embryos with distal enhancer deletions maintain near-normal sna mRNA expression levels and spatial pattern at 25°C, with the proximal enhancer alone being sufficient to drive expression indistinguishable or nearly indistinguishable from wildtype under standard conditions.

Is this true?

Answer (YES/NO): NO